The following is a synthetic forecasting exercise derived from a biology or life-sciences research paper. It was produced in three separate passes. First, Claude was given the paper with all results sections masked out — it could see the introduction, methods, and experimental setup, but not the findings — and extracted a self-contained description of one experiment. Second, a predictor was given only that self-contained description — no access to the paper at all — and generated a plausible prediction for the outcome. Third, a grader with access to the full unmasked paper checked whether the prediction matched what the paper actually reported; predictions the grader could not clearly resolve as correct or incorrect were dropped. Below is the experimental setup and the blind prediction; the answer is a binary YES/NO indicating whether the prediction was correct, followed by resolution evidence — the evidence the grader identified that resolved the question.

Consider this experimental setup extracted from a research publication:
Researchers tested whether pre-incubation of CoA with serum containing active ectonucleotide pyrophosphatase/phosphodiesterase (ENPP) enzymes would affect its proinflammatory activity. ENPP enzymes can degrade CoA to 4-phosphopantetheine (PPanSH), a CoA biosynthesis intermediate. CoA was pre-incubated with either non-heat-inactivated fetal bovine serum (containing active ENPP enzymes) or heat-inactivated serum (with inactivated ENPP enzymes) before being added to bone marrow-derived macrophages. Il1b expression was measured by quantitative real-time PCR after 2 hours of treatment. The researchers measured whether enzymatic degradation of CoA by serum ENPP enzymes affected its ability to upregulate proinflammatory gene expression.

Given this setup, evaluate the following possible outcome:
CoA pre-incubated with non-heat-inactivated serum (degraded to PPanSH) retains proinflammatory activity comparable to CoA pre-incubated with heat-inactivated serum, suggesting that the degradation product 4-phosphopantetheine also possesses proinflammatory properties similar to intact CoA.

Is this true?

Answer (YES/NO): NO